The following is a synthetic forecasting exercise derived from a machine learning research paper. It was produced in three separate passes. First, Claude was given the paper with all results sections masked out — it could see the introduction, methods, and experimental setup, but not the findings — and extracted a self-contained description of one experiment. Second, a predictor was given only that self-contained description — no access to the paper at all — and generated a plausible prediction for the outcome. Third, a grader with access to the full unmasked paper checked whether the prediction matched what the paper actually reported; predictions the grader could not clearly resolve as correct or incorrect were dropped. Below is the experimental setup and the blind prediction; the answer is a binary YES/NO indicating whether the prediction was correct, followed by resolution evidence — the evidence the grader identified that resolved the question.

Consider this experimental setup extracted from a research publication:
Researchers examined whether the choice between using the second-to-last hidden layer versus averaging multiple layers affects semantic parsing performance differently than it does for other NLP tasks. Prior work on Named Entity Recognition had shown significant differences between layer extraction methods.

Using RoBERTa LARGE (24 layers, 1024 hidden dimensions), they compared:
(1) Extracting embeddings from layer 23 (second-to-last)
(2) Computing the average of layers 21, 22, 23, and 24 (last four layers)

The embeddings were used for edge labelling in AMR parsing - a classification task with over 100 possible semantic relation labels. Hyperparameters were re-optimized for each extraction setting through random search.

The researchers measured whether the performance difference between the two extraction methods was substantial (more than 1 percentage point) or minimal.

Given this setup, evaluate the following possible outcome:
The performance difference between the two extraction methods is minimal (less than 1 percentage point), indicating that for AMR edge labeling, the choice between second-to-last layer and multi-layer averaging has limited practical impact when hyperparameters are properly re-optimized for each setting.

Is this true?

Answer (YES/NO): YES